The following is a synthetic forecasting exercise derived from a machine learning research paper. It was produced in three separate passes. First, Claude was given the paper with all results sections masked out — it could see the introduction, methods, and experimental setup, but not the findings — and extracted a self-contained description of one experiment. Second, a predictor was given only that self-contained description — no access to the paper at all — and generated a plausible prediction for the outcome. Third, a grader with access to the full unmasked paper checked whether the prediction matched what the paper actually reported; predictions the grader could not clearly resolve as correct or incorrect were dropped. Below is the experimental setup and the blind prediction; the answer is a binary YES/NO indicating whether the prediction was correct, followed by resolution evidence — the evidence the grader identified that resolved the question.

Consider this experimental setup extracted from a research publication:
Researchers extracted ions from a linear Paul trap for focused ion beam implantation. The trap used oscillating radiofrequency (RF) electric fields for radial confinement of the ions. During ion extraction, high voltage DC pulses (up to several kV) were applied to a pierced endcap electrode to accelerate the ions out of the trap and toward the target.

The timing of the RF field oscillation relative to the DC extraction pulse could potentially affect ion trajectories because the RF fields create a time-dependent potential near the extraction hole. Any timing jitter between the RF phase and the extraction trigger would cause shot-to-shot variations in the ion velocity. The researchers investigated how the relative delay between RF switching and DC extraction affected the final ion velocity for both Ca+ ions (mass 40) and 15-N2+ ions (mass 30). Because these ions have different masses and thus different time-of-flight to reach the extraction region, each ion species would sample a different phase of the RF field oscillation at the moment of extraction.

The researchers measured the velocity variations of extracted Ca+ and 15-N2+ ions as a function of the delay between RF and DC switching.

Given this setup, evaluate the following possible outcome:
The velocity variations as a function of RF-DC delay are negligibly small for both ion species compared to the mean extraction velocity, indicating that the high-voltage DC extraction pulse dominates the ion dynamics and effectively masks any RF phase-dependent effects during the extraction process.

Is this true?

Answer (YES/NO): NO